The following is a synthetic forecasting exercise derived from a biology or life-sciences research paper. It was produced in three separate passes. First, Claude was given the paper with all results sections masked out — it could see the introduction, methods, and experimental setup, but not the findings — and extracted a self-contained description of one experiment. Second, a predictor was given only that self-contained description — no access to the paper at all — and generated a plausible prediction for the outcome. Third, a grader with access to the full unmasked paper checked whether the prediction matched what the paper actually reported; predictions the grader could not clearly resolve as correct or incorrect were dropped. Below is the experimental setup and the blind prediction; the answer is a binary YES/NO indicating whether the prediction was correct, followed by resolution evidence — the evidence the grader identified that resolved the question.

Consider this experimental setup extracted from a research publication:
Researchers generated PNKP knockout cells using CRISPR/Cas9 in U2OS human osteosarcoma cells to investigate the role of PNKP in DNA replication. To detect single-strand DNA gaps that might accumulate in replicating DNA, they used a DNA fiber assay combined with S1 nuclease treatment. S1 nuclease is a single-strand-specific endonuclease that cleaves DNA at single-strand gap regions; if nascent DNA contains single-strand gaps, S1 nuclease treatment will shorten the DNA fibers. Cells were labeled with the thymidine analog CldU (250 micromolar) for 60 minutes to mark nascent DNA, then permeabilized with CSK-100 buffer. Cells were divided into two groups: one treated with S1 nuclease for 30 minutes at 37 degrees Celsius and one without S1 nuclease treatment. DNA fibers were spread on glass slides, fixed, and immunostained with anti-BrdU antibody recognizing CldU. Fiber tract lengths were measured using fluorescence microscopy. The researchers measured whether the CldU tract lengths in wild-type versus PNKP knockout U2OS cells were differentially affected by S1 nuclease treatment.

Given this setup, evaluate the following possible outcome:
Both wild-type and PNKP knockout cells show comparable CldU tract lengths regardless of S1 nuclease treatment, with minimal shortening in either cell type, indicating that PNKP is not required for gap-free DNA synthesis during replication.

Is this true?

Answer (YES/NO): NO